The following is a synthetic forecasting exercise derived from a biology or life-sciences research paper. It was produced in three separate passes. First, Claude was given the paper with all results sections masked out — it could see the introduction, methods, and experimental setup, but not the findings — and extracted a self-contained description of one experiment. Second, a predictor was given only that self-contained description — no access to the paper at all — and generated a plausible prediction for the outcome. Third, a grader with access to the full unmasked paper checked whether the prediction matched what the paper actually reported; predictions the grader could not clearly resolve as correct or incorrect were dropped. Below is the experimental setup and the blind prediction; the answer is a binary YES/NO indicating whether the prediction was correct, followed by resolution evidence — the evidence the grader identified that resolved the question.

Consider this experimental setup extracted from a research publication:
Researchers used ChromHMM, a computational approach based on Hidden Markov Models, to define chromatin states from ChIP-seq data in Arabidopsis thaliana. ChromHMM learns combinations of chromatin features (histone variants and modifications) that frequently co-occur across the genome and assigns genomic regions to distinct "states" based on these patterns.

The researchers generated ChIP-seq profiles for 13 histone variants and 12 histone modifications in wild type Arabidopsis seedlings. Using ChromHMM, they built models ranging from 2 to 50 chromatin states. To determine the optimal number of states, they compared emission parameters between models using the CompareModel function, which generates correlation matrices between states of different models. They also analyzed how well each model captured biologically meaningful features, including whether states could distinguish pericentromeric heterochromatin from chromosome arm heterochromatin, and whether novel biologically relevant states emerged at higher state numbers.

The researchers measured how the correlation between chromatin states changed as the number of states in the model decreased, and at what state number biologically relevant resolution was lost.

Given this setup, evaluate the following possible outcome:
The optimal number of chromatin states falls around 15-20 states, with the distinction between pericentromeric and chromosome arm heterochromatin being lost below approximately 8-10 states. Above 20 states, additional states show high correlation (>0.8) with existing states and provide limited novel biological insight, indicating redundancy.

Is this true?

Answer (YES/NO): NO